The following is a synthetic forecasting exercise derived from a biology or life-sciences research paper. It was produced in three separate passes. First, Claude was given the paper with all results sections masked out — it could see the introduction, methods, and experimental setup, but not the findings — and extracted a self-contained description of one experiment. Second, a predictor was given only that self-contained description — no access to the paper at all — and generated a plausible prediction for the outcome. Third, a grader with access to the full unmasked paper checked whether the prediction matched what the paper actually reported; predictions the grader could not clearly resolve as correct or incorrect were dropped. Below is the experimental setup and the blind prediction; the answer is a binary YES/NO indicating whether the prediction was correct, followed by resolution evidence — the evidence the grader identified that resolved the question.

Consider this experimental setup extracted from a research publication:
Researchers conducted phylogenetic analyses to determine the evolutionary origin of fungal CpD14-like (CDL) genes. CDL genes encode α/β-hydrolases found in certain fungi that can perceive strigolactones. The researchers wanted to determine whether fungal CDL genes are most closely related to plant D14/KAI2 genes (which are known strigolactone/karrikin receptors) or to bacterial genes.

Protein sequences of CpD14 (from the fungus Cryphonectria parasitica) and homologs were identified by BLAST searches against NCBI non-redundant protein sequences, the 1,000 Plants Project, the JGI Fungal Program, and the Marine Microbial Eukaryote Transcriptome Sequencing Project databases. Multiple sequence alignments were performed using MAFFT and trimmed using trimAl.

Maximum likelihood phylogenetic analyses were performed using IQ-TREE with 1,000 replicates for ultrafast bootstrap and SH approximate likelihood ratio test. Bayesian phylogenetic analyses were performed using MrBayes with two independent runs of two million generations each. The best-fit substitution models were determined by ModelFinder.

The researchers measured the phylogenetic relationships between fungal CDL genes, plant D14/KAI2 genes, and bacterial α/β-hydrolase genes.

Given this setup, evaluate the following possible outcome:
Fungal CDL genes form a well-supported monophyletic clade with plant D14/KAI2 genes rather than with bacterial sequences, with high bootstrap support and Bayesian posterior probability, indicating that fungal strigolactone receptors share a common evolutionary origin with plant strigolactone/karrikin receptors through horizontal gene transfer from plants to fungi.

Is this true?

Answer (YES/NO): NO